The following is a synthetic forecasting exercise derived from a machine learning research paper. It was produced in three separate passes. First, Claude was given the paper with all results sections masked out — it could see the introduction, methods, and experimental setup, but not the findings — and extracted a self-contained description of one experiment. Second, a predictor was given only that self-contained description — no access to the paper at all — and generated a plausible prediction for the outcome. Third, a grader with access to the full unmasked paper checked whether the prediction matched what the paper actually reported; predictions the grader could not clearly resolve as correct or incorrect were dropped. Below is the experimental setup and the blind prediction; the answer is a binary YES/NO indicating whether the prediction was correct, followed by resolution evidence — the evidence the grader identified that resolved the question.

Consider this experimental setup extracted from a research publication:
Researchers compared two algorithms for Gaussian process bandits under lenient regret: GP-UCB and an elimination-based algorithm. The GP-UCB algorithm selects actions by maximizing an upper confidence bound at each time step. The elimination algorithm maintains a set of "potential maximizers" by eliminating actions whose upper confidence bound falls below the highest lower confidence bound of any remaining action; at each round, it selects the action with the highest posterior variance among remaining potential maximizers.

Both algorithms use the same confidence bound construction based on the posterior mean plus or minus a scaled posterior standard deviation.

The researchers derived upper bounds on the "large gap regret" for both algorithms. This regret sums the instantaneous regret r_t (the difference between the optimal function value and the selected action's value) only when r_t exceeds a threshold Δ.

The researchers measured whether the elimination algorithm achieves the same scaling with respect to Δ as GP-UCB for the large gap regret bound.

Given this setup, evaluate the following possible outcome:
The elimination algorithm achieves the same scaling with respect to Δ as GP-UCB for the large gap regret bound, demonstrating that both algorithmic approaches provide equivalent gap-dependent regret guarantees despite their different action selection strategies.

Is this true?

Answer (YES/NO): YES